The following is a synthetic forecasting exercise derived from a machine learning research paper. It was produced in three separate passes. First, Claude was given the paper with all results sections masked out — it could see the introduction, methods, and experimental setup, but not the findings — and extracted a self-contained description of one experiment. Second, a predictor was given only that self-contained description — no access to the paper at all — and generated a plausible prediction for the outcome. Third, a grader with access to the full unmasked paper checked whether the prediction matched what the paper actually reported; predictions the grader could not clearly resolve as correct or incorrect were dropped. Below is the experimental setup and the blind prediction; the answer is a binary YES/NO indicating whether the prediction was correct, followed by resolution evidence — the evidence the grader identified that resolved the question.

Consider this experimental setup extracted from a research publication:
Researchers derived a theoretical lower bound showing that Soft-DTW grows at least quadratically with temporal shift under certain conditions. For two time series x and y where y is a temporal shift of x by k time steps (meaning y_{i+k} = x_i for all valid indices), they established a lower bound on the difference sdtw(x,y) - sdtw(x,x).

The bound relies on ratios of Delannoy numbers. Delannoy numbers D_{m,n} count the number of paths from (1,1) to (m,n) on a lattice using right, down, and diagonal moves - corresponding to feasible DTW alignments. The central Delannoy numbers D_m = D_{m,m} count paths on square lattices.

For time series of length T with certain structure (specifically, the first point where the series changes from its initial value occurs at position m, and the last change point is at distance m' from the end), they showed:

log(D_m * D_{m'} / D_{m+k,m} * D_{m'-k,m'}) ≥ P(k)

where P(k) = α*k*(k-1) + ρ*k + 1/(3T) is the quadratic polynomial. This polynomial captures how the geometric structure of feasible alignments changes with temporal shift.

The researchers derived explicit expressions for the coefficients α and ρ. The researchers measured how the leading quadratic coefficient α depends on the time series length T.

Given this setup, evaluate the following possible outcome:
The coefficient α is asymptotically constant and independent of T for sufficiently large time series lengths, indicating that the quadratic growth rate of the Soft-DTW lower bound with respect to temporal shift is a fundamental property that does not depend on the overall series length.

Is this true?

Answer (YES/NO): NO